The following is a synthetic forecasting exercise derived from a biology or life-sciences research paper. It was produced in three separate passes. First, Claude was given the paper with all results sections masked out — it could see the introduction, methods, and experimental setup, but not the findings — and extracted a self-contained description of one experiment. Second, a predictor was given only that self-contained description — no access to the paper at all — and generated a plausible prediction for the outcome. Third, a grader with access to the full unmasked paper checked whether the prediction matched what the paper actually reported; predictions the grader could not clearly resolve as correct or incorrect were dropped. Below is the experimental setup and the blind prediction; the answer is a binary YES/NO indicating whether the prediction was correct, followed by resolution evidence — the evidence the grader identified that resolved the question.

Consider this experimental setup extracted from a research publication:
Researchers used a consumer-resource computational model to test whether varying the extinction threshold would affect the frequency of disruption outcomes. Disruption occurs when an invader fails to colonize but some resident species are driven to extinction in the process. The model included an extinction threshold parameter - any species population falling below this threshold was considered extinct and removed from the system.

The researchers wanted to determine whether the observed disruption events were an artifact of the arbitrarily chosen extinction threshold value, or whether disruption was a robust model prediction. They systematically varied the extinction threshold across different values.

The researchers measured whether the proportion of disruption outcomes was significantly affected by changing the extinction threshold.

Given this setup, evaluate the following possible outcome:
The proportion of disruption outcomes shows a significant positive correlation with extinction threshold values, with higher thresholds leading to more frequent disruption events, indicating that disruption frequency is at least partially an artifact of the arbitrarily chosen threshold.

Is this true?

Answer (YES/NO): NO